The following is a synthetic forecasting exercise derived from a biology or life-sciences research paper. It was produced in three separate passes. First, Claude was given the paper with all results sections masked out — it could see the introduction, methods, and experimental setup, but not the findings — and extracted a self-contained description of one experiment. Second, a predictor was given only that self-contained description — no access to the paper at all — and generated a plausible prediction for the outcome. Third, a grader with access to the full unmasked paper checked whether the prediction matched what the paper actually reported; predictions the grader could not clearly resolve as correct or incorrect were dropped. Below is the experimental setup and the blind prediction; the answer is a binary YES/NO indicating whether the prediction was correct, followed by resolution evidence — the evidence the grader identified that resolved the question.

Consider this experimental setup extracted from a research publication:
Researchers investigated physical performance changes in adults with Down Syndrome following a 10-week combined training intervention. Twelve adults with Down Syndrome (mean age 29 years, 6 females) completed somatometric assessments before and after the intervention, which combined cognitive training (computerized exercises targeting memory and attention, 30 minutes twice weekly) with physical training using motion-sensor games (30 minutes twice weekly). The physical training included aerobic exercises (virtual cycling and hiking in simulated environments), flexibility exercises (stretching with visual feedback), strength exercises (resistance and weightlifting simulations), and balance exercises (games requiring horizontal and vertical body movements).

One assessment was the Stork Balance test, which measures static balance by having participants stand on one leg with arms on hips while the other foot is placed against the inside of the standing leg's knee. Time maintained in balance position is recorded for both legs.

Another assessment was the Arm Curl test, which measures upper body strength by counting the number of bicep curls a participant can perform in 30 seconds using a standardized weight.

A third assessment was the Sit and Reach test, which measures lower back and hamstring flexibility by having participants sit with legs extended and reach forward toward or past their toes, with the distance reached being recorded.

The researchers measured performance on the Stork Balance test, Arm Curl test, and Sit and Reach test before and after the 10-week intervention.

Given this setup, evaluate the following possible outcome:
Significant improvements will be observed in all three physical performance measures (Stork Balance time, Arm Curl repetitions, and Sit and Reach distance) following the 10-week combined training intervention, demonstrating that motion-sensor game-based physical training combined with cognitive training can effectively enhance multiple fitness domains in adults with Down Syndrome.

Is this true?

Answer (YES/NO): NO